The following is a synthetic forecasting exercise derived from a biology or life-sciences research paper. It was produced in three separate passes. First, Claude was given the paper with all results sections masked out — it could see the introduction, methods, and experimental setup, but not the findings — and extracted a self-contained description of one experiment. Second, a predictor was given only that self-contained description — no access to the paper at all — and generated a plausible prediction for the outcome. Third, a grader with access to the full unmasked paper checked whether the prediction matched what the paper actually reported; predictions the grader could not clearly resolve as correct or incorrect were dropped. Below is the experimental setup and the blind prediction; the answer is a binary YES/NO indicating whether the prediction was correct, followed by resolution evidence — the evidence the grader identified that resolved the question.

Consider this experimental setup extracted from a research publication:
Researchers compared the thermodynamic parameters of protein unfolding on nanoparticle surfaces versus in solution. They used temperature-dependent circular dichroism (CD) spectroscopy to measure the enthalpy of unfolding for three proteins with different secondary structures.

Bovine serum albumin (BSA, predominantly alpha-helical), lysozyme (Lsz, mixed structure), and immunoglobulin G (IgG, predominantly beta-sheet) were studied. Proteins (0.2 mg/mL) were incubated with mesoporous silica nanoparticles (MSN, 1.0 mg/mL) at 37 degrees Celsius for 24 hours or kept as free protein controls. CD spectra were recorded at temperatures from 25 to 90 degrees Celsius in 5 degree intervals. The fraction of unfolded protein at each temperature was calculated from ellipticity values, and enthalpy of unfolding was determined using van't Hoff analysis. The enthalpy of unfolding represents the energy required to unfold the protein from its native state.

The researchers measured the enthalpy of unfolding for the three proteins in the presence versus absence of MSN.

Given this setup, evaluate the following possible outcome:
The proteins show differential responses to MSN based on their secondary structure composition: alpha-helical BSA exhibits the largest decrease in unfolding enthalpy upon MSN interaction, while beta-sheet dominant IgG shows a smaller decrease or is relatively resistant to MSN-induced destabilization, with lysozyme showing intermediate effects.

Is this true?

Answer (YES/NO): NO